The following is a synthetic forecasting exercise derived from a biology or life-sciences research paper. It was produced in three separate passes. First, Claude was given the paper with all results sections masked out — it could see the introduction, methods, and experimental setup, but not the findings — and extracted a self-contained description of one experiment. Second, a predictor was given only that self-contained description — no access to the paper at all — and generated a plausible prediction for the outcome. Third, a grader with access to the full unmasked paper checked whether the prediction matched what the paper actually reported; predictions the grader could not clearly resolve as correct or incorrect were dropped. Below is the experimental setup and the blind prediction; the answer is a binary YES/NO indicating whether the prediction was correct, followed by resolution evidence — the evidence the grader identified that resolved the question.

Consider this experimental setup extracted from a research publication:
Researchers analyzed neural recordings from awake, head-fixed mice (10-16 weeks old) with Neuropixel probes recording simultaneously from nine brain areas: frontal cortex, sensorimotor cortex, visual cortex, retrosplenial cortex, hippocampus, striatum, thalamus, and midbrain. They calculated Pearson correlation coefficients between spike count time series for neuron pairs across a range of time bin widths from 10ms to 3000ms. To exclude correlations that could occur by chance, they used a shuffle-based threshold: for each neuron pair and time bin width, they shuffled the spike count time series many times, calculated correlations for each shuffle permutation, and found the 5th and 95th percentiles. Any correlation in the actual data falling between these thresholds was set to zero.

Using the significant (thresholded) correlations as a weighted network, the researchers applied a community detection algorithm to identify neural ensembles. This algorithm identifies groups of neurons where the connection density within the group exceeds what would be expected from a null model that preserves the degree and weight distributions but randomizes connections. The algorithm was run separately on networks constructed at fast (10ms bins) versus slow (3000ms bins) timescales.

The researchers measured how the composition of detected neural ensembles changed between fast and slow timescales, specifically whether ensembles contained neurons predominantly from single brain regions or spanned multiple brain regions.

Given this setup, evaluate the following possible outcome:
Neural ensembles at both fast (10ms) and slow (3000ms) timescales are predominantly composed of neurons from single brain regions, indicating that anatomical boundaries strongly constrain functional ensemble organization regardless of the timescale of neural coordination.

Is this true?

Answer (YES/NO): NO